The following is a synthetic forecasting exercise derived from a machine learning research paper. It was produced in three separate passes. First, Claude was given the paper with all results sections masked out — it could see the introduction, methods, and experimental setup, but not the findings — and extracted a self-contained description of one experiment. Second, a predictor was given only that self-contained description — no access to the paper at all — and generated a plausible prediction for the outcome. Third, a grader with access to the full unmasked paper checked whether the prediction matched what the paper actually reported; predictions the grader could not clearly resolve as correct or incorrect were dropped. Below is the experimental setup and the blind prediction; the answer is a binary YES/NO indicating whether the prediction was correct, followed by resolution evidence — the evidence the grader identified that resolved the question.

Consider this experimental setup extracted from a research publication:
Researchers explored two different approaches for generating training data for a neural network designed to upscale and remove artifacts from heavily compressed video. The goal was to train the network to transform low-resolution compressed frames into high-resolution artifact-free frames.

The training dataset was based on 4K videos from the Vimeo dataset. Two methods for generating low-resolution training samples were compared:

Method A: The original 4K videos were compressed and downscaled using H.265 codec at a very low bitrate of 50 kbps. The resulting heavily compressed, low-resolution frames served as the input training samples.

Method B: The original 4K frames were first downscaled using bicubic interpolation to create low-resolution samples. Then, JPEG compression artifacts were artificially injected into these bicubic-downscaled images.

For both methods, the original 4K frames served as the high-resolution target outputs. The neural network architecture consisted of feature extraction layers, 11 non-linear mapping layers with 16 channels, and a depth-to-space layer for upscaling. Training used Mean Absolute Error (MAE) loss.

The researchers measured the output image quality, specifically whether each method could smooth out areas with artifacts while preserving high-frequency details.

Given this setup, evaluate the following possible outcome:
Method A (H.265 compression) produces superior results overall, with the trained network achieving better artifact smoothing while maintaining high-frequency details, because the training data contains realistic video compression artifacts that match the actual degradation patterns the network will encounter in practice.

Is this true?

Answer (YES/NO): YES